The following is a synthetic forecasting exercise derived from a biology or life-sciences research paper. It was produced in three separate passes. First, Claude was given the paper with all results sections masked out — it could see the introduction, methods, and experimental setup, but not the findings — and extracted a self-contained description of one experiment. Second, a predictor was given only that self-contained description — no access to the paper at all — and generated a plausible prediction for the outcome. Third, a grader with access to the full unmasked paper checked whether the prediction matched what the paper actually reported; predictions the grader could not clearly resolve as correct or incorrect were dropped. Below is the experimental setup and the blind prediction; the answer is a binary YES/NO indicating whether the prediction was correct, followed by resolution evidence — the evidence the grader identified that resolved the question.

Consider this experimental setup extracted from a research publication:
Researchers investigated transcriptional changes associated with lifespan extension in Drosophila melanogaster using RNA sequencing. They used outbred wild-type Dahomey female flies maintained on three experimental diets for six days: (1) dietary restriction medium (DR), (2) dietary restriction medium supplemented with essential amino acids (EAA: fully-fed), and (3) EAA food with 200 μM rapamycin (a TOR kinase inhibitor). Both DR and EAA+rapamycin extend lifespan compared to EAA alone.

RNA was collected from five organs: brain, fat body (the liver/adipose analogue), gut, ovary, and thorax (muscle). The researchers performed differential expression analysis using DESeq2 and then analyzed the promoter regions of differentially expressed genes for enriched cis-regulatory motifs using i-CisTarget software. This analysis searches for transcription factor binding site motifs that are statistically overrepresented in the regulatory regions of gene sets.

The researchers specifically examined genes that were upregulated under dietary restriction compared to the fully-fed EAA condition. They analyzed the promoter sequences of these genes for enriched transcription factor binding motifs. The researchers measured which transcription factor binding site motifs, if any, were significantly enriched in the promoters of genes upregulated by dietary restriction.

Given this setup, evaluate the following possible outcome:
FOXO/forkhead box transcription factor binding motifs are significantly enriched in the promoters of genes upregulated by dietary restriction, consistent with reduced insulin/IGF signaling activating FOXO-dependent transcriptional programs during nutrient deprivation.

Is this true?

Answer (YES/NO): NO